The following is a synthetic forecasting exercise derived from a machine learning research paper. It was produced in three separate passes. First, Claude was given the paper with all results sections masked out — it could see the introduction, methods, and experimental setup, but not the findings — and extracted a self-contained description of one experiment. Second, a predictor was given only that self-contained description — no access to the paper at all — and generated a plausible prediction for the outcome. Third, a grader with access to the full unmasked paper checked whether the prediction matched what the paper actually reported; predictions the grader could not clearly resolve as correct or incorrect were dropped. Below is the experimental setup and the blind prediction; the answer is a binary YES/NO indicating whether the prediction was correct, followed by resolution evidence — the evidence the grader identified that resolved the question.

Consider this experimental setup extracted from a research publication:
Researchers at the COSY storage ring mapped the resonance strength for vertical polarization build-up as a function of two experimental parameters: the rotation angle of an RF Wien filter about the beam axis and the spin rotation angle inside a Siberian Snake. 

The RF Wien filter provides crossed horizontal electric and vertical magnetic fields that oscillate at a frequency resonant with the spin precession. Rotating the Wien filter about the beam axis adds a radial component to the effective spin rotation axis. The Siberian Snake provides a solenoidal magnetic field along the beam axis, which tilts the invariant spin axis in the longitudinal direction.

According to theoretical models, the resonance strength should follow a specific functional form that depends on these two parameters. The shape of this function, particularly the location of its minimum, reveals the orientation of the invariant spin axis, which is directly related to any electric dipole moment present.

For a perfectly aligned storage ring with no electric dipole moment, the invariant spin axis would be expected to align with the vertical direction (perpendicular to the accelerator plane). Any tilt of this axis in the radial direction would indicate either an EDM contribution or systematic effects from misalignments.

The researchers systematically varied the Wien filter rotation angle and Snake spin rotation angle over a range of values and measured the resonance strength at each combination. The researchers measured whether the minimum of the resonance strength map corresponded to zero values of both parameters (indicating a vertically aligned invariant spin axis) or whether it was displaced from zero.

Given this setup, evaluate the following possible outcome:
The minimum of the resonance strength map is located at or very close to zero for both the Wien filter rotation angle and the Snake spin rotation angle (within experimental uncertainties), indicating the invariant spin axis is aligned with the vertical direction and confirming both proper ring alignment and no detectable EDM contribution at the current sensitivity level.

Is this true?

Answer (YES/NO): NO